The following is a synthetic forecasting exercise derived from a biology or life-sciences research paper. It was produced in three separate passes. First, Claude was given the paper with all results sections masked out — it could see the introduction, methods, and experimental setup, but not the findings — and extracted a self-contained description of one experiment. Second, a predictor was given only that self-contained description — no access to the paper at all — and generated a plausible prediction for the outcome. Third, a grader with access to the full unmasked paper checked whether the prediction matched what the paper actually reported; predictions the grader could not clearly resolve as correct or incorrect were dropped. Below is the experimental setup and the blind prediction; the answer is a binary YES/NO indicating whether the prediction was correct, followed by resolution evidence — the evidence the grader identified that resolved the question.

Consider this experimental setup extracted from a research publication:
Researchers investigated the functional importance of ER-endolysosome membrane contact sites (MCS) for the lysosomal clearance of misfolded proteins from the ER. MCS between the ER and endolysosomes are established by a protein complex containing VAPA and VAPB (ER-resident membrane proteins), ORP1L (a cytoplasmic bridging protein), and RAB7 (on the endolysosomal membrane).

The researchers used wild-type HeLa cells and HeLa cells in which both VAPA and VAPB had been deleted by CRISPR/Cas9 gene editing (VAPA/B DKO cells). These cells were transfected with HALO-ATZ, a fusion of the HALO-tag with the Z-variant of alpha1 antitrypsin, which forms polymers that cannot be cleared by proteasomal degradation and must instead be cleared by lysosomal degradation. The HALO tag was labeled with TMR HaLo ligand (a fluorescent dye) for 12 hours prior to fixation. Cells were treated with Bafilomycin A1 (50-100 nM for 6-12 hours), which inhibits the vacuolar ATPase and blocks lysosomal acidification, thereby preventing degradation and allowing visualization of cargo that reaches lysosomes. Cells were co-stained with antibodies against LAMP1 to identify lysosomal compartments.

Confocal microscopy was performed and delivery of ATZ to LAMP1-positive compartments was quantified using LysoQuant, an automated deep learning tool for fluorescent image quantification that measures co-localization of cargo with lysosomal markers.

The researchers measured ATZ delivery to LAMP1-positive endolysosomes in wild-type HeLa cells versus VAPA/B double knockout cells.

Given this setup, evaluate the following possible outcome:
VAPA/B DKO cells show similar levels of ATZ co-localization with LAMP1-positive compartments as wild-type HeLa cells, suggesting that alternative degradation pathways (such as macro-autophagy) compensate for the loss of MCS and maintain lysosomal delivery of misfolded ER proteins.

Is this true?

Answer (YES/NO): NO